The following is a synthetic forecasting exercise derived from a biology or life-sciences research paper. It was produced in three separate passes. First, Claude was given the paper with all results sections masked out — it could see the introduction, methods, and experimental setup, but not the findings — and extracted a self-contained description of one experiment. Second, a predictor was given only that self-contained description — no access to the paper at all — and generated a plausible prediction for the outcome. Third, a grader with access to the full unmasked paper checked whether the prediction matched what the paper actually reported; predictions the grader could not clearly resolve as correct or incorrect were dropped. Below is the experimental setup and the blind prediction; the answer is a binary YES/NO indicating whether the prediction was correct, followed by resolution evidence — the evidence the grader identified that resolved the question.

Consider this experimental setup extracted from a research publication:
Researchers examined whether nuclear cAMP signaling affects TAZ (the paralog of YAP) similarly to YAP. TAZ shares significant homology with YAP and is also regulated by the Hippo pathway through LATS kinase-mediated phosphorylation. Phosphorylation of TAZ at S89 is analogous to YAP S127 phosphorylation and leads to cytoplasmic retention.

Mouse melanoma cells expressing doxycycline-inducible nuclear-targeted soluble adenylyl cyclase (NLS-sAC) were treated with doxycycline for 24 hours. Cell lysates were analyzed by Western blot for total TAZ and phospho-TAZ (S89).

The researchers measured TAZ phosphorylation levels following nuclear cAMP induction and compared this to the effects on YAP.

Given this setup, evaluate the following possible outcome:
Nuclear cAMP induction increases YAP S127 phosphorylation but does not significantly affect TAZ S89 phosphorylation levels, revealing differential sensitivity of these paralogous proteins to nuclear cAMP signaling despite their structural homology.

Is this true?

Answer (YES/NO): NO